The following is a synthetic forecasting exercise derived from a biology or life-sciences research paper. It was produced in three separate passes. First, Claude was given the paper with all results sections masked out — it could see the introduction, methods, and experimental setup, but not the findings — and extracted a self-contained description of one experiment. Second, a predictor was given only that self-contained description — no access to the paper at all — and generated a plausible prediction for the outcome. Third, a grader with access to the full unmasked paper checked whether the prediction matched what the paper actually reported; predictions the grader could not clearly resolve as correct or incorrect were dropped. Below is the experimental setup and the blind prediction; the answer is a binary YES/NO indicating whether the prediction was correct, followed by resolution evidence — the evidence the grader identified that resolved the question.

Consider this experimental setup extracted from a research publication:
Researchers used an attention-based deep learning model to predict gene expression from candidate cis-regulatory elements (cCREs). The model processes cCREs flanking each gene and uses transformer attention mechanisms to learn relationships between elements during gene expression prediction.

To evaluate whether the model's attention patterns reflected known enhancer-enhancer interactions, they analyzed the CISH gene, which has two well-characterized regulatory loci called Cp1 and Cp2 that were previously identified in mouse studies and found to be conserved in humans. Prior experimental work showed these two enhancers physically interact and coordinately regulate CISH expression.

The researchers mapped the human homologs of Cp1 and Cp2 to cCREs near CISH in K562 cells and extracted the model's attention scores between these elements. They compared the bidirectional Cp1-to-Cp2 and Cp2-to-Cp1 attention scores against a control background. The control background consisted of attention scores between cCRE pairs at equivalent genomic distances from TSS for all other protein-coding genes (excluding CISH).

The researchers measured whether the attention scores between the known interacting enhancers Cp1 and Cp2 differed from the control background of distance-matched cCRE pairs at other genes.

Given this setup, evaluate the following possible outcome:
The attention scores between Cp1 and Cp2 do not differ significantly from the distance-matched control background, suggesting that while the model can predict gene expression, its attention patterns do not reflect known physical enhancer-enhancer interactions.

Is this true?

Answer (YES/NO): NO